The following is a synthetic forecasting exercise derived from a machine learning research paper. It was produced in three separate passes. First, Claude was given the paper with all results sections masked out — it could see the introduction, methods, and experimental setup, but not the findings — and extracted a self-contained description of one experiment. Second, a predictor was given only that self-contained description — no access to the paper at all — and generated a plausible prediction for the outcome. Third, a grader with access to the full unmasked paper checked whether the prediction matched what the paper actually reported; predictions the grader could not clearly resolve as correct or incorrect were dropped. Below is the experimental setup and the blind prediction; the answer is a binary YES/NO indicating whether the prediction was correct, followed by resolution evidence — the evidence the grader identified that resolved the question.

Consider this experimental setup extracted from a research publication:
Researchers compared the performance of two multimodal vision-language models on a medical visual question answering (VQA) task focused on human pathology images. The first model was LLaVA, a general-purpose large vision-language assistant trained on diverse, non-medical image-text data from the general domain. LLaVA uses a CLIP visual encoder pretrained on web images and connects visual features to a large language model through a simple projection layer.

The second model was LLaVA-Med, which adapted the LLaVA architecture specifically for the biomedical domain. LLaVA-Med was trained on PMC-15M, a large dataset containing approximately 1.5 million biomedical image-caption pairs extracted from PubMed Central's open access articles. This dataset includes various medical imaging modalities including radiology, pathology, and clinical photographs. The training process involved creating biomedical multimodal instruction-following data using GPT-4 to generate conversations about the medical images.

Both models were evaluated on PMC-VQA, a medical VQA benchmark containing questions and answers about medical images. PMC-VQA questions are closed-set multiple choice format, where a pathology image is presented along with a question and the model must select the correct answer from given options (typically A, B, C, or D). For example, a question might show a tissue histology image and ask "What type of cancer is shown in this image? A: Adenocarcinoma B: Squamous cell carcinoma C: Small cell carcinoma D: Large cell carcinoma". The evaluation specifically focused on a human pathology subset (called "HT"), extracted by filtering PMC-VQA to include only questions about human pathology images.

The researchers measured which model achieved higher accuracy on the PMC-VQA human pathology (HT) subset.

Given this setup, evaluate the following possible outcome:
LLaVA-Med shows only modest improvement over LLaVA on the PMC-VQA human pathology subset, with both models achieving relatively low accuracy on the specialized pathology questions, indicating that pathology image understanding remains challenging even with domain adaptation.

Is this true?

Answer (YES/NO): NO